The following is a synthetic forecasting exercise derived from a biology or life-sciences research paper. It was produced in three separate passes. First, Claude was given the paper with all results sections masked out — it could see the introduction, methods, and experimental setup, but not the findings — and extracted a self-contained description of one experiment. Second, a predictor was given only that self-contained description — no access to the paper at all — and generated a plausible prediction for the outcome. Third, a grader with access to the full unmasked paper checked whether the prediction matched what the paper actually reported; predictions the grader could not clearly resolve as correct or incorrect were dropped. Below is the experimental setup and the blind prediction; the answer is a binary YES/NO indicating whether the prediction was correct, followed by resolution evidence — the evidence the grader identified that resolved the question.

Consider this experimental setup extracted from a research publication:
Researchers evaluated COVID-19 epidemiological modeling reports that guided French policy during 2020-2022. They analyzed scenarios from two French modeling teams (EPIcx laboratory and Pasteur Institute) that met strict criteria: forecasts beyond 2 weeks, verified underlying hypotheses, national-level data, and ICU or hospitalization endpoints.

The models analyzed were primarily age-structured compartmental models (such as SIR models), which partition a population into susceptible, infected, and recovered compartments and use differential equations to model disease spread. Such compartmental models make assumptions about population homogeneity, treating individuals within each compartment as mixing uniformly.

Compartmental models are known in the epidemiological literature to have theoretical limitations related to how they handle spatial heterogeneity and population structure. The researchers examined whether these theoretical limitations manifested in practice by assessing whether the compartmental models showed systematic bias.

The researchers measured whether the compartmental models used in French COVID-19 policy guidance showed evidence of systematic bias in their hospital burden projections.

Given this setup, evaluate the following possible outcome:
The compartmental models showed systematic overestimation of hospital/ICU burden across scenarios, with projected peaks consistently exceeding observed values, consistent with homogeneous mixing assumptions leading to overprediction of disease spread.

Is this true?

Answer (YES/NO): YES